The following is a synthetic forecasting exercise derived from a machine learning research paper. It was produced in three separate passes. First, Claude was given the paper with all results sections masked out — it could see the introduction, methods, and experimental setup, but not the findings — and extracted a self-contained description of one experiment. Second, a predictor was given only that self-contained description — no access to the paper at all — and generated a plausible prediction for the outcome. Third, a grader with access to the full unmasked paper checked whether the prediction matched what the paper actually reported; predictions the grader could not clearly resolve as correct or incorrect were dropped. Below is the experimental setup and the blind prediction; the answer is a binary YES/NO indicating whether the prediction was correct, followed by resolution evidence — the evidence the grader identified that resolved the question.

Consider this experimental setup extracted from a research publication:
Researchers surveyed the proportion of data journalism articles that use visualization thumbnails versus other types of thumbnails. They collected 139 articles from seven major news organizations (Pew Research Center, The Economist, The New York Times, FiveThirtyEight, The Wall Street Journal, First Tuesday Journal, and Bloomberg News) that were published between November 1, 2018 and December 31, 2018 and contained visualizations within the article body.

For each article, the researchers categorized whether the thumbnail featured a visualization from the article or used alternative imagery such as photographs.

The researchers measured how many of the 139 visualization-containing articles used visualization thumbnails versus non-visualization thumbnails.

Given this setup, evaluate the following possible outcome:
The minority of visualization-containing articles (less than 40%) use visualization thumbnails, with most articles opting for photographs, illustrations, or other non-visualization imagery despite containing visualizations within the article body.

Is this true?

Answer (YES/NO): NO